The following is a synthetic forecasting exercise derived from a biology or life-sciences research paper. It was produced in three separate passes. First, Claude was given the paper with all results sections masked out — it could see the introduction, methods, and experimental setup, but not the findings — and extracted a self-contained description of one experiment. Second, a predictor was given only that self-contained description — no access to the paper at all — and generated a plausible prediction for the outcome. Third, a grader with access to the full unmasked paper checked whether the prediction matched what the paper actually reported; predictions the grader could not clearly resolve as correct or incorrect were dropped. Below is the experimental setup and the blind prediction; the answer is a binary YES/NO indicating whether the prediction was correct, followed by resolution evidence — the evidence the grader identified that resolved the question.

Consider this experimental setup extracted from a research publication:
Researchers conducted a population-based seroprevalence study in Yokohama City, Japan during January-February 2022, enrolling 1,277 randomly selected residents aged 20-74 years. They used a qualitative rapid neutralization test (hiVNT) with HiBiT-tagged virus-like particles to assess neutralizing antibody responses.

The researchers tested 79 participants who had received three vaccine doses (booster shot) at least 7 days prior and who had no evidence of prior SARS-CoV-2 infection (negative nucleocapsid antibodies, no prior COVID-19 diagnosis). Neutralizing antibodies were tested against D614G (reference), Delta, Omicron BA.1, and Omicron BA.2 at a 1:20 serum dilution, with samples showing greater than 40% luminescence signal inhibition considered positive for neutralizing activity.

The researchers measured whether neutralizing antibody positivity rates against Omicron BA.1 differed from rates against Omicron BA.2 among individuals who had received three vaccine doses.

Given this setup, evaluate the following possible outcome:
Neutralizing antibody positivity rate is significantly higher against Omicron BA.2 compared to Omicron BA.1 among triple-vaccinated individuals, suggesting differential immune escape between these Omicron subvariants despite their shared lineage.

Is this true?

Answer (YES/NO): NO